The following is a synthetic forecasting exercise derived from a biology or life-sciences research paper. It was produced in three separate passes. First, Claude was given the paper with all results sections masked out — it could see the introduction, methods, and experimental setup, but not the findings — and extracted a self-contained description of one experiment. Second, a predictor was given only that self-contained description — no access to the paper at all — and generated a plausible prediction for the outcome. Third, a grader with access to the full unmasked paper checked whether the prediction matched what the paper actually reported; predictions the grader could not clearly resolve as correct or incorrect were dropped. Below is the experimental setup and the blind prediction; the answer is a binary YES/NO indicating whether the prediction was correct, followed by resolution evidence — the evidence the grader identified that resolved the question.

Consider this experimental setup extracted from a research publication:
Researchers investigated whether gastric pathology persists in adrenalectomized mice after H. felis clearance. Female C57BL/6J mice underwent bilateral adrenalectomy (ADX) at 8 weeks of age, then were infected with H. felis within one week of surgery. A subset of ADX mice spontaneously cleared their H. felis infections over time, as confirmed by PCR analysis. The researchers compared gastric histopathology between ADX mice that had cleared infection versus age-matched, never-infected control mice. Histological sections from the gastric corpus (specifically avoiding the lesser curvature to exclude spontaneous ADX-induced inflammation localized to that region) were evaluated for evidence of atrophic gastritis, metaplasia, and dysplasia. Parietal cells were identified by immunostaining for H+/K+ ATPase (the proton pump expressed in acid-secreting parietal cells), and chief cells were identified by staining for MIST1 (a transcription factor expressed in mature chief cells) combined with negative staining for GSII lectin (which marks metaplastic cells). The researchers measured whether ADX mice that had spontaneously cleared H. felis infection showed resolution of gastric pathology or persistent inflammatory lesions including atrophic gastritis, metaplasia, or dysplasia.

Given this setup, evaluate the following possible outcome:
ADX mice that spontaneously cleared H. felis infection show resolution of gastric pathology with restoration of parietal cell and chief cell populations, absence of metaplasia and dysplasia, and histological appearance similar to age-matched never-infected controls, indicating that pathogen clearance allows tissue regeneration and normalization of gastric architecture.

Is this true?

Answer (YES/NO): NO